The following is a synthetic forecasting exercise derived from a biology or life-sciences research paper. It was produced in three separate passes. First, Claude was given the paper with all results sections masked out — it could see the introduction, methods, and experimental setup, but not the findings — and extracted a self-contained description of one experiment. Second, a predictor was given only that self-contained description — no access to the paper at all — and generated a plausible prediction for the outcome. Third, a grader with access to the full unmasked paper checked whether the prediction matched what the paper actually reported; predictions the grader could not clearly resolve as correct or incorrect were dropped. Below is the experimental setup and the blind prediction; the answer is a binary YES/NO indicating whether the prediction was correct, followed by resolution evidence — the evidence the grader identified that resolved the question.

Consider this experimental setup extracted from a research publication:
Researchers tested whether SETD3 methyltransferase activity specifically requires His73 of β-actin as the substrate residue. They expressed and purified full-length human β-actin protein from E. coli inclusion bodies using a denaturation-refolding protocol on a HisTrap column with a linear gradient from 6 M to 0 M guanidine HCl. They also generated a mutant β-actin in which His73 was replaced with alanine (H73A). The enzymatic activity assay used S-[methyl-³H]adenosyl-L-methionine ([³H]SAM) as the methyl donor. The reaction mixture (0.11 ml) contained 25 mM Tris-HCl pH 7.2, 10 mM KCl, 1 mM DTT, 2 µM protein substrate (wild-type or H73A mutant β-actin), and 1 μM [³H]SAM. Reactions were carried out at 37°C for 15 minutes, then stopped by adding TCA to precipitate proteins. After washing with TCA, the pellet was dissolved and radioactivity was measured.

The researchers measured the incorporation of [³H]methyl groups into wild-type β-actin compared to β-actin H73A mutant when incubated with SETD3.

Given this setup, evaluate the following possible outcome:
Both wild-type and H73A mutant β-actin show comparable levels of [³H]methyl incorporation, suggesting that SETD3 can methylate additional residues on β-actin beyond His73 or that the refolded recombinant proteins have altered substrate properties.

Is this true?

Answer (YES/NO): NO